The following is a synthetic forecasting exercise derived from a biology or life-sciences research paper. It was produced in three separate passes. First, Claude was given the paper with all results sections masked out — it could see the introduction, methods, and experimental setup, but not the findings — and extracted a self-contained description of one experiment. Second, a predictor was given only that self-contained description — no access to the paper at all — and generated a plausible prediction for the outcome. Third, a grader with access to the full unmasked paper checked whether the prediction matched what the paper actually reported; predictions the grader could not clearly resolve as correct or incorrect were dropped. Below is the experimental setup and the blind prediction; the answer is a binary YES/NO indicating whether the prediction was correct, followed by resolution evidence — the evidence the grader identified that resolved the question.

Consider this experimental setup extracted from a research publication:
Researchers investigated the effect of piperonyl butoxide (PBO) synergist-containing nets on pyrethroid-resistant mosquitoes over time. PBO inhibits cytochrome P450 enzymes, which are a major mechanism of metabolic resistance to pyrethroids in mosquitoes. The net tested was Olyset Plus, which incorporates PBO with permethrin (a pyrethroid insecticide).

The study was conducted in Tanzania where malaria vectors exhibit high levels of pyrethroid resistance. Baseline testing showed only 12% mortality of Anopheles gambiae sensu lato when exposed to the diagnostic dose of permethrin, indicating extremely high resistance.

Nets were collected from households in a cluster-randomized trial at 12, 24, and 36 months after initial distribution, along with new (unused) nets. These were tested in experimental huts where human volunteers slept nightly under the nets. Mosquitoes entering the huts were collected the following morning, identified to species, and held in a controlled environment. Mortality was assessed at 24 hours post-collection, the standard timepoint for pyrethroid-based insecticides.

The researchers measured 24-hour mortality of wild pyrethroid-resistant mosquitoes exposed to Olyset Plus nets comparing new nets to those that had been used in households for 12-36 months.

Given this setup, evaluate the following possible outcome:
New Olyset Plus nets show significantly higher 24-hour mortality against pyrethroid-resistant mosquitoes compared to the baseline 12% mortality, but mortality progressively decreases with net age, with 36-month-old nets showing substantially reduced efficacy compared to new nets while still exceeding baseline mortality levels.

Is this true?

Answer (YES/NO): NO